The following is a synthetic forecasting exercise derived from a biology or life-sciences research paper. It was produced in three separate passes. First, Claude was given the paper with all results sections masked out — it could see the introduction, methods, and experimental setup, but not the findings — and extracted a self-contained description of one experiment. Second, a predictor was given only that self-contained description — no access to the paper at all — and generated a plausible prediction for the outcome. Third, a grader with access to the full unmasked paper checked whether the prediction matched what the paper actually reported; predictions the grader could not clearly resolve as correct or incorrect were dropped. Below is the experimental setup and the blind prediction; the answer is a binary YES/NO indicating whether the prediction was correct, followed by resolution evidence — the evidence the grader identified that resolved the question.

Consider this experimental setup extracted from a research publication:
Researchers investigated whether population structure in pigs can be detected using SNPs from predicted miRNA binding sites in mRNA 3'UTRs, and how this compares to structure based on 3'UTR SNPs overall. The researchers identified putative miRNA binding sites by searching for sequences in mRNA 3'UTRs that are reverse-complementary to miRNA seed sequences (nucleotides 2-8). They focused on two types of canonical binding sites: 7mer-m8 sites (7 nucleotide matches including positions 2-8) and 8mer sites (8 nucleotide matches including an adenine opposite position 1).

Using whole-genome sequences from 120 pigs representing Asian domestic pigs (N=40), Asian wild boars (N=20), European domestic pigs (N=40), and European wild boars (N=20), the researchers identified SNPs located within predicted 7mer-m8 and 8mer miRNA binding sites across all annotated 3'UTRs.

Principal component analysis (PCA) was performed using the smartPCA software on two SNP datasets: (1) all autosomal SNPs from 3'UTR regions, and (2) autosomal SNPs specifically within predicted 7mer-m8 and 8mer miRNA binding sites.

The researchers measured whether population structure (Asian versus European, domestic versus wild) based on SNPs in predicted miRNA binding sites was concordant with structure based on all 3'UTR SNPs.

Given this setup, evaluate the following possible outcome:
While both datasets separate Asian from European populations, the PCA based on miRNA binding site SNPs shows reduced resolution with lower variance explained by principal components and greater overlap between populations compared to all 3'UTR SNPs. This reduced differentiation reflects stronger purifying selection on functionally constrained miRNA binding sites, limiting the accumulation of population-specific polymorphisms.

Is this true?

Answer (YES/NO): NO